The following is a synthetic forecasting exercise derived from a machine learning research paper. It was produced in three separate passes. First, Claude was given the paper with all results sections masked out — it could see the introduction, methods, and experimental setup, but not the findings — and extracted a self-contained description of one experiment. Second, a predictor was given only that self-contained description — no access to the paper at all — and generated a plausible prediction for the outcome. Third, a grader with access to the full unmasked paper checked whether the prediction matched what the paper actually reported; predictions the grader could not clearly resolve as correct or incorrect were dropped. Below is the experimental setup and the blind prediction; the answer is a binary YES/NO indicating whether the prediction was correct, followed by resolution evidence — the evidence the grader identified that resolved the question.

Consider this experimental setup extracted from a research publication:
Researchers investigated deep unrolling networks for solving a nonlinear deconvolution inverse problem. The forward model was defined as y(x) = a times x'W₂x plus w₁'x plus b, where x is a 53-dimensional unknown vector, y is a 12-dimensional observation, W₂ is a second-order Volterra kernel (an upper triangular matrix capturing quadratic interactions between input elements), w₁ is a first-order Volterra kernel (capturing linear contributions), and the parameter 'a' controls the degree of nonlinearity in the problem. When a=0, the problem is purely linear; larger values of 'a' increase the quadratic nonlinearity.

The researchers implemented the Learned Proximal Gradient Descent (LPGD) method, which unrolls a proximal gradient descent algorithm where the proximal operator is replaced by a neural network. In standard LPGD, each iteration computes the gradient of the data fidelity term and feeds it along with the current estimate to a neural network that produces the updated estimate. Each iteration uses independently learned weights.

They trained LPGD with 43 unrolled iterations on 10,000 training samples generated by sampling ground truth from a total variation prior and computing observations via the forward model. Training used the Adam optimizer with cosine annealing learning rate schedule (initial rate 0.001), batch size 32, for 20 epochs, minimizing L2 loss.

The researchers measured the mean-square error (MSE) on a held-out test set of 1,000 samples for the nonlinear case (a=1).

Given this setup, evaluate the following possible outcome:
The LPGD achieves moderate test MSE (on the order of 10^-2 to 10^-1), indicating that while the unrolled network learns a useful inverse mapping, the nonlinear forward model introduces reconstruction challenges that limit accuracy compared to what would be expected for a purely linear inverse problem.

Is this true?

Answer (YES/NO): NO